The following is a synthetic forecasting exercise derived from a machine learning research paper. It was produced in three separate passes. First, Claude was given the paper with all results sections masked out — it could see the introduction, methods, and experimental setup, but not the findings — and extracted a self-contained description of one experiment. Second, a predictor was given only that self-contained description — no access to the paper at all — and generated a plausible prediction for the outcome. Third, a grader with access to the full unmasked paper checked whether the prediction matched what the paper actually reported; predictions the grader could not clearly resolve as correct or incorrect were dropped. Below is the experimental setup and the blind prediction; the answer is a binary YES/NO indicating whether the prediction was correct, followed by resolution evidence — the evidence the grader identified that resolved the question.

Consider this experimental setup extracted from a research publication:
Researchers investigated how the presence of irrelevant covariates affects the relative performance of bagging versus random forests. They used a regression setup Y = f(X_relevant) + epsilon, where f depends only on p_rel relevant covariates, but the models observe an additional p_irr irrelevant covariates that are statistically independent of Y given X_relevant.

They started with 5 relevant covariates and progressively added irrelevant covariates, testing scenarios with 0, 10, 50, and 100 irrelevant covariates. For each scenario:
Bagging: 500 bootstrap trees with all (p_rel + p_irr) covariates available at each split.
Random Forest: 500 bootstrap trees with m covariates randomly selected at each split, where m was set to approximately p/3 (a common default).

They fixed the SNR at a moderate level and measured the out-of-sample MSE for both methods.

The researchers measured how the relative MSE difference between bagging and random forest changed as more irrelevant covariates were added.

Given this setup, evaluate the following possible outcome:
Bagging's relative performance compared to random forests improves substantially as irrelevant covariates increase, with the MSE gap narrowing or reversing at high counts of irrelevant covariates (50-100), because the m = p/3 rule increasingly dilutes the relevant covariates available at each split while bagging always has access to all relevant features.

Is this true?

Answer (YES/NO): YES